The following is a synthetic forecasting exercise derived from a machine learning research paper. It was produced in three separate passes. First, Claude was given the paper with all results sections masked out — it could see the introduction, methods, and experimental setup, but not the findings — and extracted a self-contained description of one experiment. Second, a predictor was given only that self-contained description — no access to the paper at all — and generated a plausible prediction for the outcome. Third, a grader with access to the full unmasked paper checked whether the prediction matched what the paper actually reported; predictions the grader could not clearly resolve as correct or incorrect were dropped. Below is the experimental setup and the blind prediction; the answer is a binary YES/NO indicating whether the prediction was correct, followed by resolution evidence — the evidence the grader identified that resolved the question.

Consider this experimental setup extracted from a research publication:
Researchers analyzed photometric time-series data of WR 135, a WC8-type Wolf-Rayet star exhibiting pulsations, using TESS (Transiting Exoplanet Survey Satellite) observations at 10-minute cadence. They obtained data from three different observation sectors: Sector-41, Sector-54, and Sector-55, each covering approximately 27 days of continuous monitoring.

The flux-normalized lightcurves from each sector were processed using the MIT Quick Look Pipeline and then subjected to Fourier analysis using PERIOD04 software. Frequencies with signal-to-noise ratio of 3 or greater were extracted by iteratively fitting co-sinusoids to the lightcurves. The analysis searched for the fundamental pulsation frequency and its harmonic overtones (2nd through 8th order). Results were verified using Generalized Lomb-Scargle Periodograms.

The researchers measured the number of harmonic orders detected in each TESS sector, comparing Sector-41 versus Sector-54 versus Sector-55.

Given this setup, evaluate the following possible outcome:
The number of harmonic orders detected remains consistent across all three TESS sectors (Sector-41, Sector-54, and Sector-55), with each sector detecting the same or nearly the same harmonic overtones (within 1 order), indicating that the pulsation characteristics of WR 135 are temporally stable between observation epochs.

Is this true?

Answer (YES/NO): NO